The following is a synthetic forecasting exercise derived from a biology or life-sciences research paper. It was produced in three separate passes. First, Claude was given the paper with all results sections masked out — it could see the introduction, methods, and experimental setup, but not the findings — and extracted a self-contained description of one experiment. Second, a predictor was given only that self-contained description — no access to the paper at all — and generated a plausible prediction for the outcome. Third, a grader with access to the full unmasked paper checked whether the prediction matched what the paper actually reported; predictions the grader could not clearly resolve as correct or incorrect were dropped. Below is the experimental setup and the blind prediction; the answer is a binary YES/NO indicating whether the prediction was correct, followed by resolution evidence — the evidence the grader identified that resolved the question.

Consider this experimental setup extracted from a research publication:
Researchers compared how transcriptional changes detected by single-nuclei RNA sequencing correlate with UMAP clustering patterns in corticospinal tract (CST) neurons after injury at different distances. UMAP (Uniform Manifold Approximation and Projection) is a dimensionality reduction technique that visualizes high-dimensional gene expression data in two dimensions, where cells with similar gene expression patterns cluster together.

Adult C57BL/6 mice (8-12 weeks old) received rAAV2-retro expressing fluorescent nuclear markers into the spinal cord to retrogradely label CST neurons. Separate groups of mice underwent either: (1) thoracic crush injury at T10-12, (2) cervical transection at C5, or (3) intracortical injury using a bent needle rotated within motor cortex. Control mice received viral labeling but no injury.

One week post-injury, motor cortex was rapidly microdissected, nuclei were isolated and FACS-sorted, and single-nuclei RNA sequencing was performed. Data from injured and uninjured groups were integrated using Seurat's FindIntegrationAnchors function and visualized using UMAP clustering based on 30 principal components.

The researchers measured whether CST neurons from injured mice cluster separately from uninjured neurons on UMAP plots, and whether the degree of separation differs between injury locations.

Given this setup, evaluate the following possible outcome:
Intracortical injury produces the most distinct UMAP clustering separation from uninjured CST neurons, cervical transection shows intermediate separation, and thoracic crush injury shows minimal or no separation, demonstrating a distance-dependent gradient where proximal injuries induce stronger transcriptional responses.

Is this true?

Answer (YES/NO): YES